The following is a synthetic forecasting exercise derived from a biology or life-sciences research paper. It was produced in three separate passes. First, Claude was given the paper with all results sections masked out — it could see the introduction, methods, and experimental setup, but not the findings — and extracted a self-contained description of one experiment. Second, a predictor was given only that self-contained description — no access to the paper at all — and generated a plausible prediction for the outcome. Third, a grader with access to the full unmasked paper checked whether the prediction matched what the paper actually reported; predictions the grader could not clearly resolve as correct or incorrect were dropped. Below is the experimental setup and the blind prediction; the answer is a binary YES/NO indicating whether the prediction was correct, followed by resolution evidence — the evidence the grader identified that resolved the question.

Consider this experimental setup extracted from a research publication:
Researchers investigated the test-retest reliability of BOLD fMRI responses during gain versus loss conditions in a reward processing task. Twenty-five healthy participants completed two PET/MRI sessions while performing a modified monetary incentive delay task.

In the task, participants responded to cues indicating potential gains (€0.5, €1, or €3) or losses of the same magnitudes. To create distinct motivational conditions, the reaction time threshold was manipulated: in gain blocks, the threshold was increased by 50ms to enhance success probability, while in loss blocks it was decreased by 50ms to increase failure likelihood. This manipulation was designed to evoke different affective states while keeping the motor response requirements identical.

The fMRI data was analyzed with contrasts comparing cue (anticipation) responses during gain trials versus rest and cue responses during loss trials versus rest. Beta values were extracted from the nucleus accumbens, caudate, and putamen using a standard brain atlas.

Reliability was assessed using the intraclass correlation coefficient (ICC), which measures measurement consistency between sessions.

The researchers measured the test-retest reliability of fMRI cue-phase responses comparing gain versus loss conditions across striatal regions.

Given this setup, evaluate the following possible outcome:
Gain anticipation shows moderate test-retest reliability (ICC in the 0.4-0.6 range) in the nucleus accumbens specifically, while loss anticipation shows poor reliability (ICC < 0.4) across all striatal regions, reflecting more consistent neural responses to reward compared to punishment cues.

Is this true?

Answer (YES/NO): NO